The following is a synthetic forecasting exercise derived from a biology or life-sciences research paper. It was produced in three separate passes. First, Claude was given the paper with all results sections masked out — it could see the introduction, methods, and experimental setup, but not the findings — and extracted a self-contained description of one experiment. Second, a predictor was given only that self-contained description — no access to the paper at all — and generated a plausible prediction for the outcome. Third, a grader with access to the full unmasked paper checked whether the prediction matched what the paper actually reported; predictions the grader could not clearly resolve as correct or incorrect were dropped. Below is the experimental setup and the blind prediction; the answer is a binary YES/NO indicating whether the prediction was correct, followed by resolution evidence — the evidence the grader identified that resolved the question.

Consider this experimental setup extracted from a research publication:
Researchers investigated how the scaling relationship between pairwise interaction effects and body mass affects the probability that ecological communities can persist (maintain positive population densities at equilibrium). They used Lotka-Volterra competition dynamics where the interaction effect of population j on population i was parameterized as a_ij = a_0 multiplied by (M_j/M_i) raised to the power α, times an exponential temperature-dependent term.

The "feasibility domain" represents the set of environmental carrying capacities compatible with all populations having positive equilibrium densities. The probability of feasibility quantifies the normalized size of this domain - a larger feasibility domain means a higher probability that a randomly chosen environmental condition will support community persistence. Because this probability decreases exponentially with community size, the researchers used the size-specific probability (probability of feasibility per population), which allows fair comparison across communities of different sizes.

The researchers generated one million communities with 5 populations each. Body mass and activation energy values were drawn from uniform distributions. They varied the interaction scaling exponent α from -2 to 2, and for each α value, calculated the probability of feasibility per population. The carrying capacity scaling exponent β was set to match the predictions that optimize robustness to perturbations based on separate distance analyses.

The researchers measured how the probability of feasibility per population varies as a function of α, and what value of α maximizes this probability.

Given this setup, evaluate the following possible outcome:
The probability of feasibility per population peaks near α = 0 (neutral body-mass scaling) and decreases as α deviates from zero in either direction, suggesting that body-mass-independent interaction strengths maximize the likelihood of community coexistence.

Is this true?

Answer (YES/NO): YES